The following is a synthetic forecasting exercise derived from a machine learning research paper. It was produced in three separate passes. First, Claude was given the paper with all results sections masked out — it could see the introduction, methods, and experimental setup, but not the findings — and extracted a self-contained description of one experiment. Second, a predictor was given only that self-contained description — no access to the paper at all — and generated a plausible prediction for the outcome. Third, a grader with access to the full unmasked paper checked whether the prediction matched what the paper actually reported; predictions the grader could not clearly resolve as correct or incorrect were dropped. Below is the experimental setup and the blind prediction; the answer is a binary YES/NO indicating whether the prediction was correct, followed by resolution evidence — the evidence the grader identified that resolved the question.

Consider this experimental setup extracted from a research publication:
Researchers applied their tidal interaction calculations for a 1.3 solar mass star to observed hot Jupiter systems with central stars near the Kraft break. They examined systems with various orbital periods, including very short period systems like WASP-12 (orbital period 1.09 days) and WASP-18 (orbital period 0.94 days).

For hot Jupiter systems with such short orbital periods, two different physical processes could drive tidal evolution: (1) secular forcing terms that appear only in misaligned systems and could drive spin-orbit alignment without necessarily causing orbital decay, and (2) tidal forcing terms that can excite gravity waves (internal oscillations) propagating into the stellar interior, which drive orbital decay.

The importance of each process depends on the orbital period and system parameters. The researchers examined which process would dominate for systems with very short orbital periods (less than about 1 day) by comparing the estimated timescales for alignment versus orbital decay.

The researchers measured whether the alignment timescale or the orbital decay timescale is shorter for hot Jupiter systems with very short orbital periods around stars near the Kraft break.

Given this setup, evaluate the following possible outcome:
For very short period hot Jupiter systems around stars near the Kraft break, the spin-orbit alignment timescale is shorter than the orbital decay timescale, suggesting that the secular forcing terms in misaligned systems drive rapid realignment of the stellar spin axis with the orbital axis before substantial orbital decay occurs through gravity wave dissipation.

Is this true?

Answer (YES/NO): NO